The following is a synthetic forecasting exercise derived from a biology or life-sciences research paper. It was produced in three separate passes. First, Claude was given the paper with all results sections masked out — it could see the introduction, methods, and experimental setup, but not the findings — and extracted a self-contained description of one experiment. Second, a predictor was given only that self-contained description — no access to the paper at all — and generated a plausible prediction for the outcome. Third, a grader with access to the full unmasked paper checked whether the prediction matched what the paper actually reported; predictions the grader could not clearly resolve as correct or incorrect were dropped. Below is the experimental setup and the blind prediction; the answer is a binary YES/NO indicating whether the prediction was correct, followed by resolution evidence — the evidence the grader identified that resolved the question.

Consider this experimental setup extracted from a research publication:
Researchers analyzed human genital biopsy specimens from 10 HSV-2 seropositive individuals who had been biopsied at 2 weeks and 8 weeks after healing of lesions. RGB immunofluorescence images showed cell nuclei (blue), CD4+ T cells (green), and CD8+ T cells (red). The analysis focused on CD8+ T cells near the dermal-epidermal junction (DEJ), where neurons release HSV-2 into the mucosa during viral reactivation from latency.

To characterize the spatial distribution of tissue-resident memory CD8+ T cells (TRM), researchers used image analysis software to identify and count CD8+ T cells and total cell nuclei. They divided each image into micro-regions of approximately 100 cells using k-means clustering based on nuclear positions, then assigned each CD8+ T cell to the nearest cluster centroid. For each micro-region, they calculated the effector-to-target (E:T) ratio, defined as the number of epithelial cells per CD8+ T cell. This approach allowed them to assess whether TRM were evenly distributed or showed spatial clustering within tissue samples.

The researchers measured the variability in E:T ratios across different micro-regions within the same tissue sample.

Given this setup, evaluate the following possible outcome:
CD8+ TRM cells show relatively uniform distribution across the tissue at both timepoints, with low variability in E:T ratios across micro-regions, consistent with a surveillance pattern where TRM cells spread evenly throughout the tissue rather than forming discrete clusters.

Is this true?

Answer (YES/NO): NO